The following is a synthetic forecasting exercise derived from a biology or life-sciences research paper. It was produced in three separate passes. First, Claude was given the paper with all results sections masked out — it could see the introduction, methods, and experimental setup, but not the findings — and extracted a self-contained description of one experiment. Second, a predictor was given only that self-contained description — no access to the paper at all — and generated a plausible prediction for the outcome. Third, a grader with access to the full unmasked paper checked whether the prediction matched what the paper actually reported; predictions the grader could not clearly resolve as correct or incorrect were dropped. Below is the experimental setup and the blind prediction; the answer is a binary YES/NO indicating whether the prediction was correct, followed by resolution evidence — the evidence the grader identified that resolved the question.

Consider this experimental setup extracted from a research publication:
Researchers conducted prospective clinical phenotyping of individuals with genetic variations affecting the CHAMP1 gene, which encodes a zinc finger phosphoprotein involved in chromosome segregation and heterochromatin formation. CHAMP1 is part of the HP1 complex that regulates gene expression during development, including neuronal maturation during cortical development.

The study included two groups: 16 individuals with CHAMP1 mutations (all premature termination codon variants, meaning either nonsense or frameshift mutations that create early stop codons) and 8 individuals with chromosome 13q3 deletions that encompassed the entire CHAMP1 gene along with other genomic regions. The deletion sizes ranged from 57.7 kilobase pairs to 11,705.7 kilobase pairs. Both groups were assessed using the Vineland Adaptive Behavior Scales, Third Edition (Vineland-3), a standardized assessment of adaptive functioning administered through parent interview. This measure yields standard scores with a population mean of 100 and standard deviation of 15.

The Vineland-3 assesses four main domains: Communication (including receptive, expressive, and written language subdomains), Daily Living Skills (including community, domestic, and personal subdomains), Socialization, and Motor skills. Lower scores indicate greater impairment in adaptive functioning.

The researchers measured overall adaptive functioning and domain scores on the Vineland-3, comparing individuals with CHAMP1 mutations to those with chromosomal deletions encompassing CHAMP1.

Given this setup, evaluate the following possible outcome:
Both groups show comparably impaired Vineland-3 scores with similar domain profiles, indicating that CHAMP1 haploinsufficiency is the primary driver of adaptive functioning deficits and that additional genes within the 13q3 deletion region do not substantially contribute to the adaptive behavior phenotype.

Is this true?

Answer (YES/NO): NO